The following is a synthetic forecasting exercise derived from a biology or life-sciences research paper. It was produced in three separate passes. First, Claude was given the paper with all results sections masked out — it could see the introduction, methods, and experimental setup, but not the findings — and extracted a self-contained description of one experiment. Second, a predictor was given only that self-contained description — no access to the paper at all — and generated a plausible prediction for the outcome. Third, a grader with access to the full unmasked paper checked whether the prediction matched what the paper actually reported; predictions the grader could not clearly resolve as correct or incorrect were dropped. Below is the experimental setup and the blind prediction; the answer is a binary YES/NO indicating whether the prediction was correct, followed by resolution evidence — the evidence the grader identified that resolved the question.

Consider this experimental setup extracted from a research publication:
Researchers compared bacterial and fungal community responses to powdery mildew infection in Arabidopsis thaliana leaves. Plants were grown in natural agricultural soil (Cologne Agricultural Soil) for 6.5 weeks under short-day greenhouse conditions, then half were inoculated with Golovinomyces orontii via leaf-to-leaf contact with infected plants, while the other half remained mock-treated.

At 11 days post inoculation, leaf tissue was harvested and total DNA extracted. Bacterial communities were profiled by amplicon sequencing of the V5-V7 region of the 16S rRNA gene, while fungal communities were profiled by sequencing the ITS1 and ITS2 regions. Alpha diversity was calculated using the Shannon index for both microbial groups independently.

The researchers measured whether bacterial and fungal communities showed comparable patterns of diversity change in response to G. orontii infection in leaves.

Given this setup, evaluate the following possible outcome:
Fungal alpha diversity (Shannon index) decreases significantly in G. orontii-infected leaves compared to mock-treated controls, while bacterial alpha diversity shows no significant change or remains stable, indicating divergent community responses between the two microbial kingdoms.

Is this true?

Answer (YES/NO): YES